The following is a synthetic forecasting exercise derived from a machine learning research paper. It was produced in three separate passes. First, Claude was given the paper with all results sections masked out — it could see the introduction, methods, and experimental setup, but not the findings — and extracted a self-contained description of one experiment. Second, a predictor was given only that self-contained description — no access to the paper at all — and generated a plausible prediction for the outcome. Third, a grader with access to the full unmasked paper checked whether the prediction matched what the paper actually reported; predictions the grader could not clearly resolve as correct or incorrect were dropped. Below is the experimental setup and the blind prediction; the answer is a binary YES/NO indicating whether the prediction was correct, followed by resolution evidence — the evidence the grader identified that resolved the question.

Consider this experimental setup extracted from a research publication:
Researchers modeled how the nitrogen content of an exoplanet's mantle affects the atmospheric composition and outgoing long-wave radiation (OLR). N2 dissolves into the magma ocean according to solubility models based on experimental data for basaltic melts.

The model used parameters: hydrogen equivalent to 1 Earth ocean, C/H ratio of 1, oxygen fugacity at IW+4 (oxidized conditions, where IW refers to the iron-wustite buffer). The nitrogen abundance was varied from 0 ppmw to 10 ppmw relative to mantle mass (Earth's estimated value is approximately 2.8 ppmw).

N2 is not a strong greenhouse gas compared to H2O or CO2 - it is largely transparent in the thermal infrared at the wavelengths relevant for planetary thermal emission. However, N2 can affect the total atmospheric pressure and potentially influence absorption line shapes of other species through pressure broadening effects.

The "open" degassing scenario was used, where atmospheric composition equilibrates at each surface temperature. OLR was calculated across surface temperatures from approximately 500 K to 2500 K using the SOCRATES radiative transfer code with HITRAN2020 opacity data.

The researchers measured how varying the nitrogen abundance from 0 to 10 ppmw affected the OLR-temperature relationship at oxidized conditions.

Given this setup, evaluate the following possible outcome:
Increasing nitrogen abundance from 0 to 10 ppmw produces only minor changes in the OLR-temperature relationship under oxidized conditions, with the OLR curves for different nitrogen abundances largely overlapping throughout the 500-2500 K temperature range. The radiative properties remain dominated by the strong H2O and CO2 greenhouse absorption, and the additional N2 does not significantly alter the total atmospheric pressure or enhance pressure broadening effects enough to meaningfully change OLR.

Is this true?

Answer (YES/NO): YES